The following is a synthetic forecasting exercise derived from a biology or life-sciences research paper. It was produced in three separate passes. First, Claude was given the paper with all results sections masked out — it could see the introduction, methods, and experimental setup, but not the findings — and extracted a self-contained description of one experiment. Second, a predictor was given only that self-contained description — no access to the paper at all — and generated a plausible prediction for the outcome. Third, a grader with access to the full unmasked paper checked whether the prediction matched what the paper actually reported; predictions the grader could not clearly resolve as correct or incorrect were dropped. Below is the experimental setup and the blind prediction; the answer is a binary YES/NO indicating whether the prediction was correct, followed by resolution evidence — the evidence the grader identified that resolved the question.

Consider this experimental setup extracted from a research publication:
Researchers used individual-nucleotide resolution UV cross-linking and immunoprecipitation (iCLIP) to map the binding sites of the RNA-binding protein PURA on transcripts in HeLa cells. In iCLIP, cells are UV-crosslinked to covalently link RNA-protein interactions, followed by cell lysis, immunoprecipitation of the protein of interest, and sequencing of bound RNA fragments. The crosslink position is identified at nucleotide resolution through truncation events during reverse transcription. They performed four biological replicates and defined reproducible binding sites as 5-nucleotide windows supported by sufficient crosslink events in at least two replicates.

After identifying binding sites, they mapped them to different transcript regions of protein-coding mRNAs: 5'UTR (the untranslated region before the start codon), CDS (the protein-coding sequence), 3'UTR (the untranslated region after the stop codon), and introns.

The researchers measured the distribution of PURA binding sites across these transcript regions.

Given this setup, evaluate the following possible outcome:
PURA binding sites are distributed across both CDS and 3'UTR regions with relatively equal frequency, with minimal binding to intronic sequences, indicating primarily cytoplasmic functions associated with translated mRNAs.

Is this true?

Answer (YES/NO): YES